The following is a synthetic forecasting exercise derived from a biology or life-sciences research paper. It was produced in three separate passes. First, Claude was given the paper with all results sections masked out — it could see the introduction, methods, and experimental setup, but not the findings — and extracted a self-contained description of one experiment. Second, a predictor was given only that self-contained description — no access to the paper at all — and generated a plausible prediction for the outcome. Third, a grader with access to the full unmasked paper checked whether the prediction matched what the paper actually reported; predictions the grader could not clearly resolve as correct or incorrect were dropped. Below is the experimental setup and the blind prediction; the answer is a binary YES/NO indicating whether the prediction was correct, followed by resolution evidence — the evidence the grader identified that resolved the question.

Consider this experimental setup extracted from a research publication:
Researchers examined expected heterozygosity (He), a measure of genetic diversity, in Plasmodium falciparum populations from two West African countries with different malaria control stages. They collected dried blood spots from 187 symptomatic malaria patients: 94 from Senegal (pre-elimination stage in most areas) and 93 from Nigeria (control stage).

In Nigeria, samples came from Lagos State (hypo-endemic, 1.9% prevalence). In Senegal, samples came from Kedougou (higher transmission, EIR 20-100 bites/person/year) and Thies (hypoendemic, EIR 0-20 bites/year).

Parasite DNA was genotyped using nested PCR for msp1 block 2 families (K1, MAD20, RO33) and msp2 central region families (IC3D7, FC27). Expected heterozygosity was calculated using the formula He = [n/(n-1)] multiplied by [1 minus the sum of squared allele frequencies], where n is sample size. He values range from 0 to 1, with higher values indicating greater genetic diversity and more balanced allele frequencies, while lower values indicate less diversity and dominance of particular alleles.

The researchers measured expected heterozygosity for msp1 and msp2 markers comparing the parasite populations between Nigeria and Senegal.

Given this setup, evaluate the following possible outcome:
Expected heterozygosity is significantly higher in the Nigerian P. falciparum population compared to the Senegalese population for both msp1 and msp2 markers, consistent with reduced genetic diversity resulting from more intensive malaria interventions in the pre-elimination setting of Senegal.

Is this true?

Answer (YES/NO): NO